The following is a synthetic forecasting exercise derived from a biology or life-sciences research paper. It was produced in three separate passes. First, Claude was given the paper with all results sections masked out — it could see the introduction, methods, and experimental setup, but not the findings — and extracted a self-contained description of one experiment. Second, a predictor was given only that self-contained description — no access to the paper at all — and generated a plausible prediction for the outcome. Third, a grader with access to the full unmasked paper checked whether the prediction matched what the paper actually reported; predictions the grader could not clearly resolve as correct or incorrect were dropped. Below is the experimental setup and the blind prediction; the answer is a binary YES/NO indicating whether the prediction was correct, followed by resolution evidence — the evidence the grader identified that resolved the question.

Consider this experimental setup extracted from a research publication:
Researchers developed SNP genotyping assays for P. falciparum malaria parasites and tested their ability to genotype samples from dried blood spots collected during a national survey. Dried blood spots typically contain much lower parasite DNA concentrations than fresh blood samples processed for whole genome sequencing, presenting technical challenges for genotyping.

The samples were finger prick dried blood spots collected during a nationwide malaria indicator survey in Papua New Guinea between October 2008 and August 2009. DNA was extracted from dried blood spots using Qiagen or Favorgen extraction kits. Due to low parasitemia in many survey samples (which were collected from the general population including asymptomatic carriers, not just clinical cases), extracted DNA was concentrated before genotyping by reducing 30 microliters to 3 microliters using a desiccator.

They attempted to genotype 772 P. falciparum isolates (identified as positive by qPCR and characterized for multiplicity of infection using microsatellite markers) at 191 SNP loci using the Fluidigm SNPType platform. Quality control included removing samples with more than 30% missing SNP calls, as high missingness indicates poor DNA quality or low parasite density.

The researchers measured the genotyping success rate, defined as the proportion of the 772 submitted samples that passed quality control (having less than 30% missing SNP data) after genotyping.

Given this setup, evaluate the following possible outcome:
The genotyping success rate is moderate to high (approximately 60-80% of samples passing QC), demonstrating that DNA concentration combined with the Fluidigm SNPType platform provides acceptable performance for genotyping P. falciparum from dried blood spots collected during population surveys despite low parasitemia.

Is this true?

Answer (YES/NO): NO